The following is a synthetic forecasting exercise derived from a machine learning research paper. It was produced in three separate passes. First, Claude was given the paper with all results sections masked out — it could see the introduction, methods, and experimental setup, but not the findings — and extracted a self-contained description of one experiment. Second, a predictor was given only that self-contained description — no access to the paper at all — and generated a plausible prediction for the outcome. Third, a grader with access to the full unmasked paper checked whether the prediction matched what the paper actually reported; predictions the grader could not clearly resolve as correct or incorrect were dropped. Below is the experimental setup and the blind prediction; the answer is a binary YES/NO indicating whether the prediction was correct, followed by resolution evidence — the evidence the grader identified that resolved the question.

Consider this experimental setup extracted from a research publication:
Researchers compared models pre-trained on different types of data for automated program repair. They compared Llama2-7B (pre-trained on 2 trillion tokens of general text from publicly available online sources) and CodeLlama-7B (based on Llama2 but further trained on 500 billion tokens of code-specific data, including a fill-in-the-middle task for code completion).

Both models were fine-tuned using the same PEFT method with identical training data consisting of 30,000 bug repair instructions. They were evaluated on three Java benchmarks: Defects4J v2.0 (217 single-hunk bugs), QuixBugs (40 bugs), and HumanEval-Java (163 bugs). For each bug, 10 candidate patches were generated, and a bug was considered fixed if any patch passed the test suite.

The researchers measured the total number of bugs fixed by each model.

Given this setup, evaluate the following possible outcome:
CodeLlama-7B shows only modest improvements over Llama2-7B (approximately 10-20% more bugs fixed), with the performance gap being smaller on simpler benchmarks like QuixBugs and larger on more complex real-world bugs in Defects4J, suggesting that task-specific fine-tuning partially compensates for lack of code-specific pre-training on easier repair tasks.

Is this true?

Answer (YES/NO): NO